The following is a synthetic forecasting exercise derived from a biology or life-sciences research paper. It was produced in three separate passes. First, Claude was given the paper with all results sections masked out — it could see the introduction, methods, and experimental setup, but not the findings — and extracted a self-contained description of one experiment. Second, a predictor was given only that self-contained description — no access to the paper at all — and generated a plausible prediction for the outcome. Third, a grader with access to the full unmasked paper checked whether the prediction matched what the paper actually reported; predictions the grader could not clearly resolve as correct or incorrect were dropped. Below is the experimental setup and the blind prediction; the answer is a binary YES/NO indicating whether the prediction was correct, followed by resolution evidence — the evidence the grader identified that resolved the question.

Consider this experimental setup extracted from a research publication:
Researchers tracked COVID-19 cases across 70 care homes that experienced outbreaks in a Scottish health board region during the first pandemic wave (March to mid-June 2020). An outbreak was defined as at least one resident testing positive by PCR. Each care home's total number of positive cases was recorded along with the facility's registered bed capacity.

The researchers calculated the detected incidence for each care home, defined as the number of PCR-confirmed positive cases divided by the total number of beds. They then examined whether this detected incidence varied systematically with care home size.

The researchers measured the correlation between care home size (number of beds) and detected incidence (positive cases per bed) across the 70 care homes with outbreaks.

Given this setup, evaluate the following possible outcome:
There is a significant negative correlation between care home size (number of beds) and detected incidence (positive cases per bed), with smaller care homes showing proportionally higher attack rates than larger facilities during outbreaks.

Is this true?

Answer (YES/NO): NO